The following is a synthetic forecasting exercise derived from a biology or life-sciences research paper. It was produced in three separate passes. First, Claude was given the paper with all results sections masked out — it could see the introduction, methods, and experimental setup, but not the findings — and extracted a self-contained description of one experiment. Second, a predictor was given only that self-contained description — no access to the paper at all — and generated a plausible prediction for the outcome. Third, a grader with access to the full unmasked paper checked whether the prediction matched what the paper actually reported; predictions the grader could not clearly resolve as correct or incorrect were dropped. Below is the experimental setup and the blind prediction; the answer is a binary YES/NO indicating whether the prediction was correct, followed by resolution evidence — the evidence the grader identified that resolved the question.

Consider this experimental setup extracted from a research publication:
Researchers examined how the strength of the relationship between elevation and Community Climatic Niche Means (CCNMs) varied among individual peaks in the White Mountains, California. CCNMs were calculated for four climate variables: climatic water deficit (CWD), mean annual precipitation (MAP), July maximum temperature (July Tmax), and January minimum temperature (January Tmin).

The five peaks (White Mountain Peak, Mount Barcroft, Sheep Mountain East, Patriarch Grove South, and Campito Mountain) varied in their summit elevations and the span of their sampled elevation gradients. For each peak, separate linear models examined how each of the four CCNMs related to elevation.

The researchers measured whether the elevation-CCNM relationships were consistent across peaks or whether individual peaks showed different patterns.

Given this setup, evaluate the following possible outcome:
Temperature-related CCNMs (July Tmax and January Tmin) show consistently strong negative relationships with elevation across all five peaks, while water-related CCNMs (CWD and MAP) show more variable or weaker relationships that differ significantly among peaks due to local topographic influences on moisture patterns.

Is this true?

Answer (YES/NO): NO